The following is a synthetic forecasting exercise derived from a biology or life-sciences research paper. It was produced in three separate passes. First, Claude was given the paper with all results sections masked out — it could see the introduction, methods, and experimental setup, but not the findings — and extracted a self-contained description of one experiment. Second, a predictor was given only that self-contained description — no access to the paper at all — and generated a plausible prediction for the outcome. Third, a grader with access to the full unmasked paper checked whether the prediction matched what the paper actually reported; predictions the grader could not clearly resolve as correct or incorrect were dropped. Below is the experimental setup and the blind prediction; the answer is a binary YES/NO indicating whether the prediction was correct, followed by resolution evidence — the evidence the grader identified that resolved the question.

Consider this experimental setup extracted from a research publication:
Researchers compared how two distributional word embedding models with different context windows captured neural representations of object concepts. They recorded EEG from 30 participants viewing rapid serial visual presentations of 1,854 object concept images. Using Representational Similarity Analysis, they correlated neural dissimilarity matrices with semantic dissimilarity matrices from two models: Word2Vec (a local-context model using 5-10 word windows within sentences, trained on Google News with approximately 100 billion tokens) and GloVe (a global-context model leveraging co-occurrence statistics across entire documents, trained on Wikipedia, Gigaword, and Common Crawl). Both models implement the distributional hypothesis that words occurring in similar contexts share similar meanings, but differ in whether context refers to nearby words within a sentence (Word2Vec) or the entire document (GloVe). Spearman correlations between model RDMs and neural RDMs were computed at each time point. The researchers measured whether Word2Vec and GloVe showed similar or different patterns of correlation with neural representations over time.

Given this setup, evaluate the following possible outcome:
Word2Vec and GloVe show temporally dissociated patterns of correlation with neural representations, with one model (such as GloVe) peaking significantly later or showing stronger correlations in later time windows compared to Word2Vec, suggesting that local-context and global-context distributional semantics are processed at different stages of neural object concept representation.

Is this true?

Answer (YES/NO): NO